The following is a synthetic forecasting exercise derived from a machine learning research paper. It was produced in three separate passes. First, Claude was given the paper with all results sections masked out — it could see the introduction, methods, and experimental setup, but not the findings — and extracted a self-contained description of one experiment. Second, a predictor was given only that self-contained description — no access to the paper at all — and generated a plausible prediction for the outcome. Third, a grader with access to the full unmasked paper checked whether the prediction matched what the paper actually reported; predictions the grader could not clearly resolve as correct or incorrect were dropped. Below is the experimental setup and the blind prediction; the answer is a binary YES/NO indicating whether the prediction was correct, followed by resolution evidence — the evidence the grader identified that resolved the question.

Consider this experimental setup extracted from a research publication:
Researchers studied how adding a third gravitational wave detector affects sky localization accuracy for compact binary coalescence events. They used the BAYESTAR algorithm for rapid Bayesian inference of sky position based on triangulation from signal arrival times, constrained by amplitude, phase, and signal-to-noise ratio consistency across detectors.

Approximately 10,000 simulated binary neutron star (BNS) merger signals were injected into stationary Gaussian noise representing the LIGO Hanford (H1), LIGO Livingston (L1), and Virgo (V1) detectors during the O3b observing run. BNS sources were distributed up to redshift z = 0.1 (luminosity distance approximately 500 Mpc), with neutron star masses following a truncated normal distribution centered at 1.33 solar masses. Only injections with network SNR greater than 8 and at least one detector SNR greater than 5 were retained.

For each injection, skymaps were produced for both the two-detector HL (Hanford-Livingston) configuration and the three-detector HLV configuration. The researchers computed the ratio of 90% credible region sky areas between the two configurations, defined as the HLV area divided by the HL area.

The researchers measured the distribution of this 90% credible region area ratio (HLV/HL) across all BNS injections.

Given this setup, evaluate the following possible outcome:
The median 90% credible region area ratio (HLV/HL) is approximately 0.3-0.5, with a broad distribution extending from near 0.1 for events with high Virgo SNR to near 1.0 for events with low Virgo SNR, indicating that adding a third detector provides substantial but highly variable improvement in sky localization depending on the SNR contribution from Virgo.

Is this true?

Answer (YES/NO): NO